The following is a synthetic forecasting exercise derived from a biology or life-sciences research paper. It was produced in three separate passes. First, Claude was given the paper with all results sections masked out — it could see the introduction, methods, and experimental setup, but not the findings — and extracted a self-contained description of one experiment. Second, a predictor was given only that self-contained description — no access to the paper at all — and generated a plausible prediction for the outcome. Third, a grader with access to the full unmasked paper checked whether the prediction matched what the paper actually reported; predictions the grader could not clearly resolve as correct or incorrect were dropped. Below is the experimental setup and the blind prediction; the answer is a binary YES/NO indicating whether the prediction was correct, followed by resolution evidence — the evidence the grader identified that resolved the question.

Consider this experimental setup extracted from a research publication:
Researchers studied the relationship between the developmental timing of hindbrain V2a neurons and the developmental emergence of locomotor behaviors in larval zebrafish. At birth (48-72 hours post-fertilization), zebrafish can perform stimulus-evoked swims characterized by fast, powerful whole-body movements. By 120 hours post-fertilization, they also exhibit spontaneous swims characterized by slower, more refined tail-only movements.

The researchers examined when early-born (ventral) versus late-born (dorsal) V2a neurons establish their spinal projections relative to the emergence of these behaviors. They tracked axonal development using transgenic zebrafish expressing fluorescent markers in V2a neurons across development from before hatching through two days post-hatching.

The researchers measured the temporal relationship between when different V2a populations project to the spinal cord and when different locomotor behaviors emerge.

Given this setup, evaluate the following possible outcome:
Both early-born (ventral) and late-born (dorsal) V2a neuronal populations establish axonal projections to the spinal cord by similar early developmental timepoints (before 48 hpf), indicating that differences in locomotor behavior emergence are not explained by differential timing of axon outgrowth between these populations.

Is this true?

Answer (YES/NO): NO